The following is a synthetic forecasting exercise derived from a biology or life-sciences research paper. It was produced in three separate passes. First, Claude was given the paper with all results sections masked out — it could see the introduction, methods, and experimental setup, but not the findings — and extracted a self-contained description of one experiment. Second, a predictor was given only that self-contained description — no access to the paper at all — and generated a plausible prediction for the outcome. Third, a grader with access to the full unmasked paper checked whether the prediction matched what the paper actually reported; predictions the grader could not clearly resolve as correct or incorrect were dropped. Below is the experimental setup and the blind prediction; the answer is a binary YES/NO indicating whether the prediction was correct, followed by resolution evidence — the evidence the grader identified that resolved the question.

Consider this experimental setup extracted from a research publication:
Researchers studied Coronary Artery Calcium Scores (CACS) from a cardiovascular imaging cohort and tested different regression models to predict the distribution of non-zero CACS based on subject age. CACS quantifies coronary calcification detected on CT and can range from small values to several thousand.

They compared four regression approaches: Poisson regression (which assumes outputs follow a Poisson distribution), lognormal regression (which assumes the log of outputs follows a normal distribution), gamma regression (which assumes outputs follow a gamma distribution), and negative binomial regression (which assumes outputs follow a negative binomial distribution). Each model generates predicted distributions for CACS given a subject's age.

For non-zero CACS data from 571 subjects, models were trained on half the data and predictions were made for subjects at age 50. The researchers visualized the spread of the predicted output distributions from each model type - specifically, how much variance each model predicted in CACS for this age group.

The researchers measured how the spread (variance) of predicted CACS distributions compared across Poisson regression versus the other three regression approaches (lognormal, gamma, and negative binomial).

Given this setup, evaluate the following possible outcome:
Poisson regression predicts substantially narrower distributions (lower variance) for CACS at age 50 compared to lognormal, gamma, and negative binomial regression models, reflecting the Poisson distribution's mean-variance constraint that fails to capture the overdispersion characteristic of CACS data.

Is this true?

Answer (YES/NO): YES